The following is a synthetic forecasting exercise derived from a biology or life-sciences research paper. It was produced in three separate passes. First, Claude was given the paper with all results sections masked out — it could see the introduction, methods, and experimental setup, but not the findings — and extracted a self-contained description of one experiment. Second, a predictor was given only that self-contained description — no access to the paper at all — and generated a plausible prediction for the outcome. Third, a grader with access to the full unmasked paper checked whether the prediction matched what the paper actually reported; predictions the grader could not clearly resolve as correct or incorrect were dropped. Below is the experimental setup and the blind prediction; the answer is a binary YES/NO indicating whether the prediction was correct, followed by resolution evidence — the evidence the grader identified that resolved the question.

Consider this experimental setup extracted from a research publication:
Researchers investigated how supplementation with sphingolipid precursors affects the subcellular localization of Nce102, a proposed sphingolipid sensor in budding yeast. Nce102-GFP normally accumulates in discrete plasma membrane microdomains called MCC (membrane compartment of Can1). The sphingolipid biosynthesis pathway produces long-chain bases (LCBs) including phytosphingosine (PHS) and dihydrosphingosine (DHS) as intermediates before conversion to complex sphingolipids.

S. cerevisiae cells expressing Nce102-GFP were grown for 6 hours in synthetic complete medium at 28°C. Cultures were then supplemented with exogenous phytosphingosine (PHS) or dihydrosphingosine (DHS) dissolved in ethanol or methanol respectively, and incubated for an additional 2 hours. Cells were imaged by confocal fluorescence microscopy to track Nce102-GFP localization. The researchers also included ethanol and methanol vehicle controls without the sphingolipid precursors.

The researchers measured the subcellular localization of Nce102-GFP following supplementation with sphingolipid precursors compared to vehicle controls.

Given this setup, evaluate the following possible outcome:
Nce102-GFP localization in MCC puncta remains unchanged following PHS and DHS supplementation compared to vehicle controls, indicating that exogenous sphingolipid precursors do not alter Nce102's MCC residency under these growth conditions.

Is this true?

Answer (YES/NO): NO